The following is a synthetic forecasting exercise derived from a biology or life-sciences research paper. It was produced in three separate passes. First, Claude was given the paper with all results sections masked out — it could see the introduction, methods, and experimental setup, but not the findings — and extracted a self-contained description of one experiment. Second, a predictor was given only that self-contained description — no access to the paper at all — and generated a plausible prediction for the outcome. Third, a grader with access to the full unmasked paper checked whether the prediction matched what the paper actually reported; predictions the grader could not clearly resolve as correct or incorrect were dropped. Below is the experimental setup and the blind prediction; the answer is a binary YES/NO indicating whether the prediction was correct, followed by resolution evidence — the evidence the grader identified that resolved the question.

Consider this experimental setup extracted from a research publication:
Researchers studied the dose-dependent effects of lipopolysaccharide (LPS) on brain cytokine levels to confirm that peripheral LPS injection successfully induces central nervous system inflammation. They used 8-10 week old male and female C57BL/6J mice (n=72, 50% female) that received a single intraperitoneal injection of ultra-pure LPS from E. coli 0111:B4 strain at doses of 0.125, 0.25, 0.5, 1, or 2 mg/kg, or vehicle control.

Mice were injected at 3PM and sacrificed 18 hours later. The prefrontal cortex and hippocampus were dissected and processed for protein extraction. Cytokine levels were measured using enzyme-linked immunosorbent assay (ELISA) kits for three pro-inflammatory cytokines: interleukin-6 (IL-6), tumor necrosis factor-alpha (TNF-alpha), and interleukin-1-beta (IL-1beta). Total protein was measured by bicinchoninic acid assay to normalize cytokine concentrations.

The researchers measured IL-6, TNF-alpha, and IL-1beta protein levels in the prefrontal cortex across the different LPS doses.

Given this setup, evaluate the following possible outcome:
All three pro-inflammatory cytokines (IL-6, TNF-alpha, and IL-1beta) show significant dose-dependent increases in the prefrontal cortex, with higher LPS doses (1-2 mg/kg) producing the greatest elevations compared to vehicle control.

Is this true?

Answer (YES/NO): NO